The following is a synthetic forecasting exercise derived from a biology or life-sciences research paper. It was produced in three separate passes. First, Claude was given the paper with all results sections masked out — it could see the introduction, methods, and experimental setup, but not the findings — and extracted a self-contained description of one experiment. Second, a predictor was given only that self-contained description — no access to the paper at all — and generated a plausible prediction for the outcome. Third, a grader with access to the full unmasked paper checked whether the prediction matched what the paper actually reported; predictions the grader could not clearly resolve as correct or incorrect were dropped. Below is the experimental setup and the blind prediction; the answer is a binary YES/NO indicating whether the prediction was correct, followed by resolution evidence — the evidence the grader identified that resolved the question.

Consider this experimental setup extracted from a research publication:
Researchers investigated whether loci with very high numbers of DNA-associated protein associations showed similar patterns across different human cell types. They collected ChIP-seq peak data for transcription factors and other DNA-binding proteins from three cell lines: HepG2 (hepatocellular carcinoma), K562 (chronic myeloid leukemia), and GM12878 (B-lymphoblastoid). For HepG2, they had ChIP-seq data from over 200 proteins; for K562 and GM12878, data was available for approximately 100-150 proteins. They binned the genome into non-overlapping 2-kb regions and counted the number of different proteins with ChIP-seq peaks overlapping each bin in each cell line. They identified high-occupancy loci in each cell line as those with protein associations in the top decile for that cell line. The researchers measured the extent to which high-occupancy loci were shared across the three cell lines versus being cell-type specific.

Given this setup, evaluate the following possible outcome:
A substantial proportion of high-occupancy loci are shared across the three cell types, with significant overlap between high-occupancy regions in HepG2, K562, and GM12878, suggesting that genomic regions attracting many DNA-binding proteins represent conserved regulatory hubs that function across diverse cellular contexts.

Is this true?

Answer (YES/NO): NO